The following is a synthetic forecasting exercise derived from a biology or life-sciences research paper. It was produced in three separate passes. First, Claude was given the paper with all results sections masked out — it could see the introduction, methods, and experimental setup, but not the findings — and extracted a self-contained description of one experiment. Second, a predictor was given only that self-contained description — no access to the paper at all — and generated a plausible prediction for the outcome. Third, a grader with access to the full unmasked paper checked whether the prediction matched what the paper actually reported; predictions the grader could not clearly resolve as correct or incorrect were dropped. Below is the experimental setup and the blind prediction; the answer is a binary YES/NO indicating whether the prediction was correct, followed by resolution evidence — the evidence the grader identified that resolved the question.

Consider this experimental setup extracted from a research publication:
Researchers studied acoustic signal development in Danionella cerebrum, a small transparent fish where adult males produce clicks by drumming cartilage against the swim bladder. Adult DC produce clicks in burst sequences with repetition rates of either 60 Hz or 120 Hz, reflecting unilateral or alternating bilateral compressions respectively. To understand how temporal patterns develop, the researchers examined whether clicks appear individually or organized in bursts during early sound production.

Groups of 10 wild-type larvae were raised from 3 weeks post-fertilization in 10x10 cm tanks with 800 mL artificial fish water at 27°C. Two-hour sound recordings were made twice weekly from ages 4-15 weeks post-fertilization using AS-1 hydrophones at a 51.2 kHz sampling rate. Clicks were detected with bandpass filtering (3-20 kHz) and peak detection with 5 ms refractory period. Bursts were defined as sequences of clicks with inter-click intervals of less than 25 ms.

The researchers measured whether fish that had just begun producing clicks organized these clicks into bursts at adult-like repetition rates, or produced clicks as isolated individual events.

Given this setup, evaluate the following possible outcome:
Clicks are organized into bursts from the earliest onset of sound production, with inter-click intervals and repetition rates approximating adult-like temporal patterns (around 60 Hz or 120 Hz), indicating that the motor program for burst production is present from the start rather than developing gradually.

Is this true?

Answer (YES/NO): YES